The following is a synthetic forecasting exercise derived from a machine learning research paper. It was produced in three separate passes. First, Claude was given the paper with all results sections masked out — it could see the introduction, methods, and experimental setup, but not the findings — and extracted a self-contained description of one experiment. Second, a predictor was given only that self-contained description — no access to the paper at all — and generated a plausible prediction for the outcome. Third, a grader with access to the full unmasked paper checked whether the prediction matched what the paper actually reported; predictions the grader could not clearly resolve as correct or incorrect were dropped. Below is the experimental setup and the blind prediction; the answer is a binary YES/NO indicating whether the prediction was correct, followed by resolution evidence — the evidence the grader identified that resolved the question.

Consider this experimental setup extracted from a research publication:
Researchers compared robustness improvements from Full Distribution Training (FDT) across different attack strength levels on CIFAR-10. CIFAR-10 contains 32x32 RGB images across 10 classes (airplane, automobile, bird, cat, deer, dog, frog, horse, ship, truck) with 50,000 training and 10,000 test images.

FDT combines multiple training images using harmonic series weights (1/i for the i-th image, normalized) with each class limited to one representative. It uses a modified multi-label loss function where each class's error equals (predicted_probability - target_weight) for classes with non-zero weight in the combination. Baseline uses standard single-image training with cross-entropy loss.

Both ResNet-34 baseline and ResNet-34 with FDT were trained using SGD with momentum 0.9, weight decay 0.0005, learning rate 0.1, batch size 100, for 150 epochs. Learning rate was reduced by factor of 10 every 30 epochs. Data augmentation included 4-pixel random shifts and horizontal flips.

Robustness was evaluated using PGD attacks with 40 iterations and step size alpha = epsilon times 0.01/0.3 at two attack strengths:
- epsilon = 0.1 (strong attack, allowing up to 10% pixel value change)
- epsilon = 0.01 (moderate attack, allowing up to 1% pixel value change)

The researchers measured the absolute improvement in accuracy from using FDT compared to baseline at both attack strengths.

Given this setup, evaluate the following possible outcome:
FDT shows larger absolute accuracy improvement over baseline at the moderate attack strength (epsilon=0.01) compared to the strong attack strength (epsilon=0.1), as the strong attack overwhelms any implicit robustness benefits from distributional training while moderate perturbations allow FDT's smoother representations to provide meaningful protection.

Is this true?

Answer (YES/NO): YES